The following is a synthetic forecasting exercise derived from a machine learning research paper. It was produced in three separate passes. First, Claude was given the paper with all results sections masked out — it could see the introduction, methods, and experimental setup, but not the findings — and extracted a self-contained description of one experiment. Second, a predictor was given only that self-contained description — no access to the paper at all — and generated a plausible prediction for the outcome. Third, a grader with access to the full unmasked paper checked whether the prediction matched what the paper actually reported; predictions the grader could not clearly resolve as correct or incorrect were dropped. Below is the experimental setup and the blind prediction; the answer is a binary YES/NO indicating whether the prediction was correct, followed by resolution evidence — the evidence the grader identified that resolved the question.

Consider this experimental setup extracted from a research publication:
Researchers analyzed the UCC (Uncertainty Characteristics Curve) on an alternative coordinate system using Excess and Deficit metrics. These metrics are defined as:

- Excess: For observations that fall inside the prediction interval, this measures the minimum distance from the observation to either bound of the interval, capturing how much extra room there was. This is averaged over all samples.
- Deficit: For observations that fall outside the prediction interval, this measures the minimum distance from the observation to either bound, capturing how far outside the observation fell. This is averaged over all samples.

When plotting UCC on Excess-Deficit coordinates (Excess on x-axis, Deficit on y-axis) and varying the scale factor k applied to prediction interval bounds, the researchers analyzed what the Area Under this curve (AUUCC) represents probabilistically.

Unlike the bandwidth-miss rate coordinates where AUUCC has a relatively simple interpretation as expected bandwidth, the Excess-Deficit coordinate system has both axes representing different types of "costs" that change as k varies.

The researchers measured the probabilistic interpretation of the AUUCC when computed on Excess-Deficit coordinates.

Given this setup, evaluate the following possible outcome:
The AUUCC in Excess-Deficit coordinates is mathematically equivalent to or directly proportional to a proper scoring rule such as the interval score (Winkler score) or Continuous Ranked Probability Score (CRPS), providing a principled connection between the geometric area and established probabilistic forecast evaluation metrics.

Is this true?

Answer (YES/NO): NO